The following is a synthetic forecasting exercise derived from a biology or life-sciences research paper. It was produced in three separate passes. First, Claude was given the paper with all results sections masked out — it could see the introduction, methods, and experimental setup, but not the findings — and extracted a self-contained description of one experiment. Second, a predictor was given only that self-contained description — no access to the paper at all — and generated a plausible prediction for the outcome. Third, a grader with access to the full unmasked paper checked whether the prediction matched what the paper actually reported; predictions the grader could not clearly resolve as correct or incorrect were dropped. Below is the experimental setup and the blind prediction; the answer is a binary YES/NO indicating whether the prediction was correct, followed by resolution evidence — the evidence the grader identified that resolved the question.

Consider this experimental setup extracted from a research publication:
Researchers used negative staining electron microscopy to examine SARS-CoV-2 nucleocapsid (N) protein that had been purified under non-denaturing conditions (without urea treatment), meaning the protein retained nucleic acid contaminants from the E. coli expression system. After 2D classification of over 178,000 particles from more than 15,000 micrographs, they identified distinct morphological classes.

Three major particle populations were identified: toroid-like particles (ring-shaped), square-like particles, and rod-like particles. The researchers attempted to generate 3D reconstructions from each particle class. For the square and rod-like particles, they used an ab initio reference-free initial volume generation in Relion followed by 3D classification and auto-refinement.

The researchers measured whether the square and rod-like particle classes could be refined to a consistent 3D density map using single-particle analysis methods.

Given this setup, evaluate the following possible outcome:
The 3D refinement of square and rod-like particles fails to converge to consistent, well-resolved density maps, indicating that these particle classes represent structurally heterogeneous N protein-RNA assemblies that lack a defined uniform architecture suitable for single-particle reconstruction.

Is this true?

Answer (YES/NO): NO